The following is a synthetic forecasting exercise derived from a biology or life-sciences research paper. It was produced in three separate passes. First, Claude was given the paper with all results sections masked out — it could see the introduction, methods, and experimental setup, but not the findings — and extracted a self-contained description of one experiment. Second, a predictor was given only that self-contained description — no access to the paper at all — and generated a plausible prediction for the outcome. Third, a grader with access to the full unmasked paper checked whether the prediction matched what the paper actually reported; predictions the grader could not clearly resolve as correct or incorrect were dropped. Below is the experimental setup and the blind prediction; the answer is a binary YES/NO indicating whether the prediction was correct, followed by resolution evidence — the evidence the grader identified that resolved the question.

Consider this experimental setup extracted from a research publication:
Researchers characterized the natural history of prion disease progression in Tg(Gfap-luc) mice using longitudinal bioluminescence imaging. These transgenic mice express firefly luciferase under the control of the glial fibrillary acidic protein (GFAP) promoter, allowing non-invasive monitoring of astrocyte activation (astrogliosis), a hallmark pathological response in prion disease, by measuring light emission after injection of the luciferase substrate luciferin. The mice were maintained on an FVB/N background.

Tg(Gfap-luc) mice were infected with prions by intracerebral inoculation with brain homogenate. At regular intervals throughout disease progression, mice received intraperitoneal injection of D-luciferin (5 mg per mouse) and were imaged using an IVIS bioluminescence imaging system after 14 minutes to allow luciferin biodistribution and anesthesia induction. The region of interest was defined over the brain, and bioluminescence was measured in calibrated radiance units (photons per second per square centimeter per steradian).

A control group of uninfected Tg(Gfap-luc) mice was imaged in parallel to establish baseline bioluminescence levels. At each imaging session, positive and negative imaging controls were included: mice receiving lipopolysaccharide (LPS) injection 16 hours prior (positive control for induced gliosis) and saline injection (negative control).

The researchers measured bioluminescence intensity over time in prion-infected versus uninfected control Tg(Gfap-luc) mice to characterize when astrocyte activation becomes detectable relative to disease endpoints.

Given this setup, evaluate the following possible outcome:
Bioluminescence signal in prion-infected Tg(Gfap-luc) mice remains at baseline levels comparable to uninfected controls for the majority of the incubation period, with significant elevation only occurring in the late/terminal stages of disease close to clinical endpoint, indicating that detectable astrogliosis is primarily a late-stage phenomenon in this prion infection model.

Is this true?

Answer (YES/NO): NO